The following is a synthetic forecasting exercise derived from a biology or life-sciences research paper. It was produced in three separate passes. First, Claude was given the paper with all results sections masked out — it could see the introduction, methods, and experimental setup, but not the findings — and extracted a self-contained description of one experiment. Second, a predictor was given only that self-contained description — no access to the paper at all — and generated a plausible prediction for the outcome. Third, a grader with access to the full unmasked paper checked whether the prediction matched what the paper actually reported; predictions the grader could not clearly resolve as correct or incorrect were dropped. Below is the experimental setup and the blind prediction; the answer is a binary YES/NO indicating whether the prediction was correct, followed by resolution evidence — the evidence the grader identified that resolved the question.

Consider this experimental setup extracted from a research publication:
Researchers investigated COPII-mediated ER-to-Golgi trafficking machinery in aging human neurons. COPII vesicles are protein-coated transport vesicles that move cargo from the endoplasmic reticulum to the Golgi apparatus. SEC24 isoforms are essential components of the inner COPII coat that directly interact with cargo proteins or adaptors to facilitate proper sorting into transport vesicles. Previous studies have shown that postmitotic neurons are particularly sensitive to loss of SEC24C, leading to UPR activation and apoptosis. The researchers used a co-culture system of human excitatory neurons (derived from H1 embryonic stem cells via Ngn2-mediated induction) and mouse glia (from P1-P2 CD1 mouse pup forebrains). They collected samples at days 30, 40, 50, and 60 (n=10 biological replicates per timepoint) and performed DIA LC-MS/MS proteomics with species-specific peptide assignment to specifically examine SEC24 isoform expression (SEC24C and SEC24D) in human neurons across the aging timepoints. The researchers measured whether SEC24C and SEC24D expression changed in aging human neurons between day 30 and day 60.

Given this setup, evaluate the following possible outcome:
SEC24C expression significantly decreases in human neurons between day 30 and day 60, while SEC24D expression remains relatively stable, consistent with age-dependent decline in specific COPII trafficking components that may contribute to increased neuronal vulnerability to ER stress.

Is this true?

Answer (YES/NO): NO